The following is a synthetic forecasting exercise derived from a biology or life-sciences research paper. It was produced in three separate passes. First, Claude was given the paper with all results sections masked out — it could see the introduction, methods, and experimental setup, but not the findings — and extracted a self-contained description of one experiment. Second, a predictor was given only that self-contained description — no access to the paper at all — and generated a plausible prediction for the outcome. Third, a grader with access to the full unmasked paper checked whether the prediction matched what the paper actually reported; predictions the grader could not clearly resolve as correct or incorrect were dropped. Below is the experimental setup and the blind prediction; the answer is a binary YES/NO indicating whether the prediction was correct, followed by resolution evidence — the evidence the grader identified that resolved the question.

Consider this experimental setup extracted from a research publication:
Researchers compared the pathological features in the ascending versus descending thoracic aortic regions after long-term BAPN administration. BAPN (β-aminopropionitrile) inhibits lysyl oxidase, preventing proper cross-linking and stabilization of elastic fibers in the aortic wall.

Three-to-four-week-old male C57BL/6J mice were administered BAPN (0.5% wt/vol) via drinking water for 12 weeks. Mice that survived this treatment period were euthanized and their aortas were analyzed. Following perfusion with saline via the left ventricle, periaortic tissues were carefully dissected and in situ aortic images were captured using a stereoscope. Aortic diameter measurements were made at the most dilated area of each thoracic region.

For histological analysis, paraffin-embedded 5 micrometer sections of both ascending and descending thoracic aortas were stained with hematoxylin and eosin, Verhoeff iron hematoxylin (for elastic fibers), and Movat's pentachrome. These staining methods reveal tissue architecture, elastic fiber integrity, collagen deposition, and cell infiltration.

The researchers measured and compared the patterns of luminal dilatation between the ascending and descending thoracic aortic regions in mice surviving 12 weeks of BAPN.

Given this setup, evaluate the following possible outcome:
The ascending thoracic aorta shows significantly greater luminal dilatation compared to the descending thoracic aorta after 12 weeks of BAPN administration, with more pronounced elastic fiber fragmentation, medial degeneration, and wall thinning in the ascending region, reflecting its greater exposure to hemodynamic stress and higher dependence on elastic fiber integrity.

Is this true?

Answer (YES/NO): NO